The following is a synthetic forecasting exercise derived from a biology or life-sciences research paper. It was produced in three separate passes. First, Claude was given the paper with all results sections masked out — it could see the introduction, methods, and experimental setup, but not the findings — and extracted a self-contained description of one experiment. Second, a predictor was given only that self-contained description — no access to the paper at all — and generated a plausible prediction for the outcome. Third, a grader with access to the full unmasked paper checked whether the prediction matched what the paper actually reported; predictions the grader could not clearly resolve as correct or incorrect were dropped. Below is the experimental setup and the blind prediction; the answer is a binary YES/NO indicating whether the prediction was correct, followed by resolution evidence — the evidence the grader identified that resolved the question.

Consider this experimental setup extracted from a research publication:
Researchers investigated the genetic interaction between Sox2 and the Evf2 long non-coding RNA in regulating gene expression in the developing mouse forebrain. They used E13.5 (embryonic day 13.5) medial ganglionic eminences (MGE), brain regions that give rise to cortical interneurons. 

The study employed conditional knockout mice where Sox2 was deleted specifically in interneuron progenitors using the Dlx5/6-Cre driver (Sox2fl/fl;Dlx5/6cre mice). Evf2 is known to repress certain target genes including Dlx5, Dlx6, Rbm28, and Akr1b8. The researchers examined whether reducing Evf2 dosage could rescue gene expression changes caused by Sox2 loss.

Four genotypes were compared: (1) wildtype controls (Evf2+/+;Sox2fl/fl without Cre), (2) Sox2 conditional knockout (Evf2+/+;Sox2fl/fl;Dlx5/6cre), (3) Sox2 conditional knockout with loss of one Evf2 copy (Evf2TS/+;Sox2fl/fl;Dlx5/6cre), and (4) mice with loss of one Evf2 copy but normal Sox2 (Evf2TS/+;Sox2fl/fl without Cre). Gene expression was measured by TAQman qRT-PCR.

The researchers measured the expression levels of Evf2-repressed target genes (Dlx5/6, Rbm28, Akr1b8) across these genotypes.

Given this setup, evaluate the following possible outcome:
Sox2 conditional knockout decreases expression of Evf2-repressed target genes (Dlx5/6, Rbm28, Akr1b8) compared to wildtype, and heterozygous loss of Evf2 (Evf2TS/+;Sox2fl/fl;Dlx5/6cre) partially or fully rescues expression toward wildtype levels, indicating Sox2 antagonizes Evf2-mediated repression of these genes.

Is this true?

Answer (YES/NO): YES